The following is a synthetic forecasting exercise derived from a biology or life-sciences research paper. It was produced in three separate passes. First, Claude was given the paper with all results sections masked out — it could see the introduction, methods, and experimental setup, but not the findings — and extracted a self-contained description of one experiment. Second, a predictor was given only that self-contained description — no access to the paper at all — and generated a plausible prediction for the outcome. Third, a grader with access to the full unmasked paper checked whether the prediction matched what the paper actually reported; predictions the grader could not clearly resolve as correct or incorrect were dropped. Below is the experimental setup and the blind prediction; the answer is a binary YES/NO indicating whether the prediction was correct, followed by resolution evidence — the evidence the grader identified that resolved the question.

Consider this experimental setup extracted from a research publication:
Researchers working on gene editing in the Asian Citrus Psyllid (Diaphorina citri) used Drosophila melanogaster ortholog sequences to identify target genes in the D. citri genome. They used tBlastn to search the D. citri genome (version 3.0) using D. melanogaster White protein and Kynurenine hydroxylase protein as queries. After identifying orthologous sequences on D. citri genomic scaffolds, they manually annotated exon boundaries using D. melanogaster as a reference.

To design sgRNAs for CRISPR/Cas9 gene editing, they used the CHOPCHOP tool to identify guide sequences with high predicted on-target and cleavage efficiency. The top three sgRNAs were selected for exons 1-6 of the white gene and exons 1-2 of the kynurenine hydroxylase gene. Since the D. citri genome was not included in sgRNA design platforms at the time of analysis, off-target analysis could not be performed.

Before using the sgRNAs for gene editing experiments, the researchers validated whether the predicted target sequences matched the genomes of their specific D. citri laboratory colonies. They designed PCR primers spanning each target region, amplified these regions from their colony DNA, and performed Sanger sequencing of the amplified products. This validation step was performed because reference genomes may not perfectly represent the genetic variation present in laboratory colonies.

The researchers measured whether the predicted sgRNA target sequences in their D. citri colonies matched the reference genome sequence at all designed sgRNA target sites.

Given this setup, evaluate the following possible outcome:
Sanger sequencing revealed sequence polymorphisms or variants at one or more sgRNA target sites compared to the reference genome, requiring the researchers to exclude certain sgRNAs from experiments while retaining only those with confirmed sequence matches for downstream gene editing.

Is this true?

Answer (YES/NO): YES